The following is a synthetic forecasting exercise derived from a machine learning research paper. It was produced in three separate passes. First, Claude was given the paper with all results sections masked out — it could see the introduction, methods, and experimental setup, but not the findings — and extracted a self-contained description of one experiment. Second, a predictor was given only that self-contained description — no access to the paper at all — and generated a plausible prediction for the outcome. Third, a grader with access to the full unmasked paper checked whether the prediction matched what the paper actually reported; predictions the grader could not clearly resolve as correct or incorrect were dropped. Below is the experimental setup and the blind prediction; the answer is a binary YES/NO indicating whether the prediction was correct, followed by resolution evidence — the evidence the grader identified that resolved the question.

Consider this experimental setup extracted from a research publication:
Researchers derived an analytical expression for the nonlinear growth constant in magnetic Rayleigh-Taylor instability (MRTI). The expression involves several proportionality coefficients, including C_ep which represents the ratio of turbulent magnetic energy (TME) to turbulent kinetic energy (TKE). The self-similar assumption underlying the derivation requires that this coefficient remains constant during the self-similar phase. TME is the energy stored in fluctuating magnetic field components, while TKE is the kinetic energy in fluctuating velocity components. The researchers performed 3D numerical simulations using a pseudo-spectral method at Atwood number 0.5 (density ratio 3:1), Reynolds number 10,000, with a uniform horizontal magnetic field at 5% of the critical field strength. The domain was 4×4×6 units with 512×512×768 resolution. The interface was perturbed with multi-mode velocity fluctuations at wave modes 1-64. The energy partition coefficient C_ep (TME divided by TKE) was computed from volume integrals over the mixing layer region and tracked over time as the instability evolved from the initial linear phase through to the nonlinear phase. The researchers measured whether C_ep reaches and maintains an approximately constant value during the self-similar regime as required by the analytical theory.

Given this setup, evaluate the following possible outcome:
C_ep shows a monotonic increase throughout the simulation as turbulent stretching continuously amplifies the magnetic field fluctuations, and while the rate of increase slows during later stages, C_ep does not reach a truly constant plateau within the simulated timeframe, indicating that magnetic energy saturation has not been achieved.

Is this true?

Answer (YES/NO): NO